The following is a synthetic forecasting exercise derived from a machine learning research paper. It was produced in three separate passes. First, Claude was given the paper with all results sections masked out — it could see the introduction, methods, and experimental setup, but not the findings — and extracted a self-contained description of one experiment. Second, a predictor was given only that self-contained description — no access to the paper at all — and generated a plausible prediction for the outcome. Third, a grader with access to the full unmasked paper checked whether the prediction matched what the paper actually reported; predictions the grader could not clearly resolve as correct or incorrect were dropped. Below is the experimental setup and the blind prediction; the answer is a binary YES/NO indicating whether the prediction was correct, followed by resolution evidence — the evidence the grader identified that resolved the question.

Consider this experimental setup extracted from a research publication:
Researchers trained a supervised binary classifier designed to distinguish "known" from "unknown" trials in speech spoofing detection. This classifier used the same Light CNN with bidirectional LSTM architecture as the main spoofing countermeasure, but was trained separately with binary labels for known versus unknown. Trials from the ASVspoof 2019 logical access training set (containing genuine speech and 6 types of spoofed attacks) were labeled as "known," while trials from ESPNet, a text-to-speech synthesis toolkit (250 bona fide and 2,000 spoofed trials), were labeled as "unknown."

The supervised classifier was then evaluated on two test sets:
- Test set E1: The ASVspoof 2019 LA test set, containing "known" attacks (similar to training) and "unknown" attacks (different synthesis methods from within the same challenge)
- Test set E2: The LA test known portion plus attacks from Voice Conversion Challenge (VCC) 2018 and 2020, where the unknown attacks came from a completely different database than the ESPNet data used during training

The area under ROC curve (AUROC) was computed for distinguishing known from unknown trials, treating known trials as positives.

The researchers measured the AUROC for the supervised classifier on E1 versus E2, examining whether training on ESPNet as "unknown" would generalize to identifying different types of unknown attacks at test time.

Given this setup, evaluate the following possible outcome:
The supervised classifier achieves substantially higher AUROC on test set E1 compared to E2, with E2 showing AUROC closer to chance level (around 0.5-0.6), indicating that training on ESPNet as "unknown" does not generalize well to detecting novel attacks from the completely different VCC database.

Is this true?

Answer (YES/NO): NO